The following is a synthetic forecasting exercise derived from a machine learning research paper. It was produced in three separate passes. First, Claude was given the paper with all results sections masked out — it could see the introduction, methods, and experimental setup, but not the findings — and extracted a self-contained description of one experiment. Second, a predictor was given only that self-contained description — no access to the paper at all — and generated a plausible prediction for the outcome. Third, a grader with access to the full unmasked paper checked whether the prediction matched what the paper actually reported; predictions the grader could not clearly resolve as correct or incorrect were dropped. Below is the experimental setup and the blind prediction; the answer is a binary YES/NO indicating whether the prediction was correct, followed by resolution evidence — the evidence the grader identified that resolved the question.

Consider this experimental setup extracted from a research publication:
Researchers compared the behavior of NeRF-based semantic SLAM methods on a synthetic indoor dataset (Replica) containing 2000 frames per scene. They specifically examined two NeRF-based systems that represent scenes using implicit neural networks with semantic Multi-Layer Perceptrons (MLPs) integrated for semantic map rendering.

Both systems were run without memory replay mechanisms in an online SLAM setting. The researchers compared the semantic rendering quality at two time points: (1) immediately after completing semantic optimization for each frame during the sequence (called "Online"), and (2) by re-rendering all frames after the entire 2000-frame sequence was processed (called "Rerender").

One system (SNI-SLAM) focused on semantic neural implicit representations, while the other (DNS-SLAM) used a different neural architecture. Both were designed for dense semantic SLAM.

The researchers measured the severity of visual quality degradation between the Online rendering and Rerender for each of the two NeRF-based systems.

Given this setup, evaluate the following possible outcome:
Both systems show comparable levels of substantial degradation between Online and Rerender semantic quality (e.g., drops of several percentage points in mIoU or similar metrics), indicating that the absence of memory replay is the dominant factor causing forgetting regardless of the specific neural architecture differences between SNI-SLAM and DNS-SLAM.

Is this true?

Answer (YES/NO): NO